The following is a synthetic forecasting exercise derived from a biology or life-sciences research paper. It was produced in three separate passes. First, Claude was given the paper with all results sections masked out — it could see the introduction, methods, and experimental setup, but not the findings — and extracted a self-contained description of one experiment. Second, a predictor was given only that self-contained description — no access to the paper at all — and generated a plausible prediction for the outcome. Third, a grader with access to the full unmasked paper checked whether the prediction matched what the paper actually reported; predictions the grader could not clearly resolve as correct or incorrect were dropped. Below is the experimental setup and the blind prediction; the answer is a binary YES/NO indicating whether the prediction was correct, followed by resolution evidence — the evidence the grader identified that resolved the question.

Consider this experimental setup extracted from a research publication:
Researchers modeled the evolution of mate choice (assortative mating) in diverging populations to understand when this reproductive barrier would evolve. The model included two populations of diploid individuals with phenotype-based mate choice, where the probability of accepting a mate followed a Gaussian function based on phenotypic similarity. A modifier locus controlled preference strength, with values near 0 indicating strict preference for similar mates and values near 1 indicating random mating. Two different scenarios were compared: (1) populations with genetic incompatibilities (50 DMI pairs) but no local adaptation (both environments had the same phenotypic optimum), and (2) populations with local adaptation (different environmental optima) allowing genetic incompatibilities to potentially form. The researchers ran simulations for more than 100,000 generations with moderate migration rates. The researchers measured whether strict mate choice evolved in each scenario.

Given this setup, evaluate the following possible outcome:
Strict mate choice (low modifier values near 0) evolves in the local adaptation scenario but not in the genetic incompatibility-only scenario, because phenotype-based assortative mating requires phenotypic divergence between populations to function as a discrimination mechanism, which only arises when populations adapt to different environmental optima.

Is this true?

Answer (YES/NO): YES